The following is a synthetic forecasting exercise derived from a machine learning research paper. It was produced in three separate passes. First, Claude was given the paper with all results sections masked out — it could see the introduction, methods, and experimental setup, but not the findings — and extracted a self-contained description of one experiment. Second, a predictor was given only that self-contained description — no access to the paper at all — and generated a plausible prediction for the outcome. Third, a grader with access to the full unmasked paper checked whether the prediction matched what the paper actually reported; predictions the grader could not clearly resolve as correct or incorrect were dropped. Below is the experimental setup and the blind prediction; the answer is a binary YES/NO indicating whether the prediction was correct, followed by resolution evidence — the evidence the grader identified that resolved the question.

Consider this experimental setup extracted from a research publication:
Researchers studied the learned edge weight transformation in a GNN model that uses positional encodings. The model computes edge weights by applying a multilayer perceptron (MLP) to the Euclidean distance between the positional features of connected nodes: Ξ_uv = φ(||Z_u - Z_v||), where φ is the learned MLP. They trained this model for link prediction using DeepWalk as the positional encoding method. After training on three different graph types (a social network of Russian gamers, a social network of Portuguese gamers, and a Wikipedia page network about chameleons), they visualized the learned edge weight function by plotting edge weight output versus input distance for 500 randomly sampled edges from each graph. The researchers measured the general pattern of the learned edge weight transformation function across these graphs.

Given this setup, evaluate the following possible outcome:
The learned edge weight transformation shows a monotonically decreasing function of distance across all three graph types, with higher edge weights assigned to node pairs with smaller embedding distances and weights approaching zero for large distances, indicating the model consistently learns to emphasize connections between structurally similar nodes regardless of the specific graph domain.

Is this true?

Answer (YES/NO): NO